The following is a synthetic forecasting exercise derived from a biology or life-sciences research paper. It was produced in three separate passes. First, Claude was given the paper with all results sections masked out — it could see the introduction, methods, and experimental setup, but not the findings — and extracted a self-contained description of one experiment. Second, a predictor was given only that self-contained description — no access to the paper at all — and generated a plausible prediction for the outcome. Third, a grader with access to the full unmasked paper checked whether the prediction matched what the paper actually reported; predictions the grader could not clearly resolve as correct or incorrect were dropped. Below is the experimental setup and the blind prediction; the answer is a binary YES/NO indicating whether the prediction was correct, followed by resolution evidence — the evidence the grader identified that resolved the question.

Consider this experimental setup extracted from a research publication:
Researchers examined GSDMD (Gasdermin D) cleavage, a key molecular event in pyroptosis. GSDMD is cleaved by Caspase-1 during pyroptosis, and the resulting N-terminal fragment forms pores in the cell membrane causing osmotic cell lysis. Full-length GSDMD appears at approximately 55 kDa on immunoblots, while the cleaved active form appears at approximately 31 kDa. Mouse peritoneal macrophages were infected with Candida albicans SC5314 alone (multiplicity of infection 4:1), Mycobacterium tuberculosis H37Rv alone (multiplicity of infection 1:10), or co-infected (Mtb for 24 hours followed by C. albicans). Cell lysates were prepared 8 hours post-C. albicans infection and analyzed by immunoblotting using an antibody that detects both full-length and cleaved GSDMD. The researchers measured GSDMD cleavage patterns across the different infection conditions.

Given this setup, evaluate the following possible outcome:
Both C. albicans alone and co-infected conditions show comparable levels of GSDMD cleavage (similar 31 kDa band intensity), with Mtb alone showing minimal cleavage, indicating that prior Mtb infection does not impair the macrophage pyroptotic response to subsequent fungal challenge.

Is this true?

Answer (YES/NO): NO